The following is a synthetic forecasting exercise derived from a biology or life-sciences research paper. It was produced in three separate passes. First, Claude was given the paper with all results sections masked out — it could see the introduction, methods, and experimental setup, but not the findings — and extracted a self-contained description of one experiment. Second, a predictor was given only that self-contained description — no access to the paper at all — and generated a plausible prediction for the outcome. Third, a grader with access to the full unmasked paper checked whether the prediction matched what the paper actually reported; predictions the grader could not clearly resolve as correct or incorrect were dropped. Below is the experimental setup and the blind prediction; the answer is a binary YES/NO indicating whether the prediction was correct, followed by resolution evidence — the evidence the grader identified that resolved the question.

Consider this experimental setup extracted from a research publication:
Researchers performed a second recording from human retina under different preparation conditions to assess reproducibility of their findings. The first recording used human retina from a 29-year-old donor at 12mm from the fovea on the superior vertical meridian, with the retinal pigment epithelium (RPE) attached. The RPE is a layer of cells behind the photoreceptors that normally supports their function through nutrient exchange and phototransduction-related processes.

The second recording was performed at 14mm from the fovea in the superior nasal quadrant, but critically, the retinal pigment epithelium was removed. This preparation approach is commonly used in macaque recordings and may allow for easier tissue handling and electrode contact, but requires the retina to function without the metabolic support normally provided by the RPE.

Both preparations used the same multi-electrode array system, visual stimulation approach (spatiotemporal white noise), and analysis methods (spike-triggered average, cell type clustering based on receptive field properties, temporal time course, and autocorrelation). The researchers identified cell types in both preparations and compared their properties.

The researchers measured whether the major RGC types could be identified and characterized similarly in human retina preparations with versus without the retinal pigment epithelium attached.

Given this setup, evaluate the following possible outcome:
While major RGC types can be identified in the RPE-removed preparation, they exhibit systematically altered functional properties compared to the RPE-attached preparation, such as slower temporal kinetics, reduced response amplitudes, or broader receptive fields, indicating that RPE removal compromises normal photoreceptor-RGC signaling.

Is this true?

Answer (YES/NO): NO